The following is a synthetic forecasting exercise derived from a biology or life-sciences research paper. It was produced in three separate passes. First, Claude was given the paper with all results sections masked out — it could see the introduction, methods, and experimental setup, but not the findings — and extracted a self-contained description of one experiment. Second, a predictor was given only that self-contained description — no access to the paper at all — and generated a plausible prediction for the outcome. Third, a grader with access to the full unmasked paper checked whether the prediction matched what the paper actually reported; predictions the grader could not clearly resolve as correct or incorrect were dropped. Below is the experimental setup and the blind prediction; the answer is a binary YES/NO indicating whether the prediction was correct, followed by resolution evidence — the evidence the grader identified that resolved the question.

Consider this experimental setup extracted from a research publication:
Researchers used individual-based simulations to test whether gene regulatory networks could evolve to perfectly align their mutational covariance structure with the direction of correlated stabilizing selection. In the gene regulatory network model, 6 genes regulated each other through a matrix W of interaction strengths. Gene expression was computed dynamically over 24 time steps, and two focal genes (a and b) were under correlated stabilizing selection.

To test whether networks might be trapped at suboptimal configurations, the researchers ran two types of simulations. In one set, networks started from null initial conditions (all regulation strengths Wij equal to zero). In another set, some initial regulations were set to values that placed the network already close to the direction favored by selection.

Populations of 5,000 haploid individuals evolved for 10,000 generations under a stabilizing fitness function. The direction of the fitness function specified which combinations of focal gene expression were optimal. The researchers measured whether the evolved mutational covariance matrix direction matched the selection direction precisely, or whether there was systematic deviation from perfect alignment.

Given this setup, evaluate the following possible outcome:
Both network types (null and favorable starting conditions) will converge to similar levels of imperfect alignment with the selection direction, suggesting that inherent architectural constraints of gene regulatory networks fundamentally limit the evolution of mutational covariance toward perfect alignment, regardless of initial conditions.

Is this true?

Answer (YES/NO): YES